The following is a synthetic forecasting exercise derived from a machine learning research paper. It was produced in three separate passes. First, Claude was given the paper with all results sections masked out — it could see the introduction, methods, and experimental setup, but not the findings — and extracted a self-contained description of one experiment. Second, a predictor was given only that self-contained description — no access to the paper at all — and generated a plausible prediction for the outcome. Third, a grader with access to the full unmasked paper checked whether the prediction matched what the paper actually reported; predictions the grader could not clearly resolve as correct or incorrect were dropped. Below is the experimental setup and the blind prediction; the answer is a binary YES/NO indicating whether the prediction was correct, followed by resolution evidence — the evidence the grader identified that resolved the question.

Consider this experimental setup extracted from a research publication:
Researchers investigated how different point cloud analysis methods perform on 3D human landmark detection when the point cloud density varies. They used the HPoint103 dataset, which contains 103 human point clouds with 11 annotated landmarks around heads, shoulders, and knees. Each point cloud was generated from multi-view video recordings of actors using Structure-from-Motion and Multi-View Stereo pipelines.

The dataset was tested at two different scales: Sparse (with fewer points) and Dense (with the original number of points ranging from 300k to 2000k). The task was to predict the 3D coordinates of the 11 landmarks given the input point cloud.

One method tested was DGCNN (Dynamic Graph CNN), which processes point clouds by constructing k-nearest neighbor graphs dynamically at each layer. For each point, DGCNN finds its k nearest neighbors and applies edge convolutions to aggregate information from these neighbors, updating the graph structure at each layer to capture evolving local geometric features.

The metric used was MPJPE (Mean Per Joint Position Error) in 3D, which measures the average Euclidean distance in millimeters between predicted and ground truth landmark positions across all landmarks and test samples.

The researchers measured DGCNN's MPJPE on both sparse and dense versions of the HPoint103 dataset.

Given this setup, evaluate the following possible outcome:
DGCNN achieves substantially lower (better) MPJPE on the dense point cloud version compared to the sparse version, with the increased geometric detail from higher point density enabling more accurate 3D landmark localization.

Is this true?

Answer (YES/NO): NO